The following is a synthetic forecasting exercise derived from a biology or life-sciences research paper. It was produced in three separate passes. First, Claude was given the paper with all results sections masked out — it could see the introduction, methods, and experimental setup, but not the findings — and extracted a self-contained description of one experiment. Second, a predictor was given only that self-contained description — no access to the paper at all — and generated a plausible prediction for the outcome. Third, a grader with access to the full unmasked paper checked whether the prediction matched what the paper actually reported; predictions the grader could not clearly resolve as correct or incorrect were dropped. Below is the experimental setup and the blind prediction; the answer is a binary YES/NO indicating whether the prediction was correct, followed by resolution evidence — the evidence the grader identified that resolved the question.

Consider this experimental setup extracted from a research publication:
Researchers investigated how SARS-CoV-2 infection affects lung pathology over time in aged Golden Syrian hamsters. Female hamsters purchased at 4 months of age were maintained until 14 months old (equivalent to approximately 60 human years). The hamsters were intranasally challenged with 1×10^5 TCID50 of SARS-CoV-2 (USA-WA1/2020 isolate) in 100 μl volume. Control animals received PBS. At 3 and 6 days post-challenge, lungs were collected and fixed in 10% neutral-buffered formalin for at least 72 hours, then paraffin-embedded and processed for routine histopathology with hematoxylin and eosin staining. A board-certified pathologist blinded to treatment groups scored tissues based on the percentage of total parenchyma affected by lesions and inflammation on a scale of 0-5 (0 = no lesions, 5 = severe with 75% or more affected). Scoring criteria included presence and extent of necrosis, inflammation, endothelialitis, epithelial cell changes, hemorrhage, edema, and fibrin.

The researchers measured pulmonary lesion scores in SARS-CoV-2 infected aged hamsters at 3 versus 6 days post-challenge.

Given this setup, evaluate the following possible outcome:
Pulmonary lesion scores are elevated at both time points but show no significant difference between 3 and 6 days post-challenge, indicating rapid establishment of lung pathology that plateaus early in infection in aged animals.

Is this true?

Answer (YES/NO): NO